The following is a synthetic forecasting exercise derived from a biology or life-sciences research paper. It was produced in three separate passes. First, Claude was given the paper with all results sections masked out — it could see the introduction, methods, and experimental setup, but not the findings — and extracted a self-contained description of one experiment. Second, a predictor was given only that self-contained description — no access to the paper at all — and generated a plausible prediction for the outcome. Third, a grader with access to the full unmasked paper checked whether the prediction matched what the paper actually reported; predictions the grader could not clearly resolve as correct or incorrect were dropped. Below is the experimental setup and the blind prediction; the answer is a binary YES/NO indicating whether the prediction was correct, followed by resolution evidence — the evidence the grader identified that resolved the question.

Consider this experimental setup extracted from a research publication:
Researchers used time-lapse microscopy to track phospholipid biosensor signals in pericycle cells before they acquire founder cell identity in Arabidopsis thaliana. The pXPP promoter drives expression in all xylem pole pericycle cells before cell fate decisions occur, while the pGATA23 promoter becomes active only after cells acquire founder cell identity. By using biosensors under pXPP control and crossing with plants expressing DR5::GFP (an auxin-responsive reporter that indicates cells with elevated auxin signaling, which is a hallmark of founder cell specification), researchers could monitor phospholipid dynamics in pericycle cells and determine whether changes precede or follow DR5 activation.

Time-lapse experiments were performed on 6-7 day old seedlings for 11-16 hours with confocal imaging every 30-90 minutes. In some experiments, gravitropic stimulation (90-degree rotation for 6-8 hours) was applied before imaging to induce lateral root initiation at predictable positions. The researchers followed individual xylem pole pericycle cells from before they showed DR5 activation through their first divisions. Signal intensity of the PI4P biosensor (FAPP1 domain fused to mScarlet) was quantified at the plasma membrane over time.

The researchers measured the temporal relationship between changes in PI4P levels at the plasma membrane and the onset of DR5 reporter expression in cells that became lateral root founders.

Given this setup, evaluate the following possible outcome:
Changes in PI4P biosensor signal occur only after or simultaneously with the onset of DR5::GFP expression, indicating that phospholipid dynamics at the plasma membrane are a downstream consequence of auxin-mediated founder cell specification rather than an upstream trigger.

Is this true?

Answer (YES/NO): NO